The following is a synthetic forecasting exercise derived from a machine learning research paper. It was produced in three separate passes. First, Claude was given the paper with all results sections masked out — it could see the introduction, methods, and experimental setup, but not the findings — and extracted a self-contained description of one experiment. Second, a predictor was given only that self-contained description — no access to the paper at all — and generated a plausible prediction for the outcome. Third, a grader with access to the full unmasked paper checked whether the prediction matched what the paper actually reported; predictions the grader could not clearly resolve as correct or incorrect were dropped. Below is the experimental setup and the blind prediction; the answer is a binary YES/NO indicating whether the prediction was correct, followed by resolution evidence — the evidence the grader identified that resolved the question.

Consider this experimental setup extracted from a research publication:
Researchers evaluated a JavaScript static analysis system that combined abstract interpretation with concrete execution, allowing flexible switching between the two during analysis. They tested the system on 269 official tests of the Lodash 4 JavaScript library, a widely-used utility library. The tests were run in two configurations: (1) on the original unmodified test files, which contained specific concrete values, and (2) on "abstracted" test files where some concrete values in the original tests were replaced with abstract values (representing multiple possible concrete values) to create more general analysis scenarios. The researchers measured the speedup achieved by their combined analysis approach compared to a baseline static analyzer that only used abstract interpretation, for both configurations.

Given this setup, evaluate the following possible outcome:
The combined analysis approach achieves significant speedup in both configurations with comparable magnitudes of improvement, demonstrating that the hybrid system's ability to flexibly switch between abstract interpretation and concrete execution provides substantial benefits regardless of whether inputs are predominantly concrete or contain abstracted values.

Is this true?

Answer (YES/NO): NO